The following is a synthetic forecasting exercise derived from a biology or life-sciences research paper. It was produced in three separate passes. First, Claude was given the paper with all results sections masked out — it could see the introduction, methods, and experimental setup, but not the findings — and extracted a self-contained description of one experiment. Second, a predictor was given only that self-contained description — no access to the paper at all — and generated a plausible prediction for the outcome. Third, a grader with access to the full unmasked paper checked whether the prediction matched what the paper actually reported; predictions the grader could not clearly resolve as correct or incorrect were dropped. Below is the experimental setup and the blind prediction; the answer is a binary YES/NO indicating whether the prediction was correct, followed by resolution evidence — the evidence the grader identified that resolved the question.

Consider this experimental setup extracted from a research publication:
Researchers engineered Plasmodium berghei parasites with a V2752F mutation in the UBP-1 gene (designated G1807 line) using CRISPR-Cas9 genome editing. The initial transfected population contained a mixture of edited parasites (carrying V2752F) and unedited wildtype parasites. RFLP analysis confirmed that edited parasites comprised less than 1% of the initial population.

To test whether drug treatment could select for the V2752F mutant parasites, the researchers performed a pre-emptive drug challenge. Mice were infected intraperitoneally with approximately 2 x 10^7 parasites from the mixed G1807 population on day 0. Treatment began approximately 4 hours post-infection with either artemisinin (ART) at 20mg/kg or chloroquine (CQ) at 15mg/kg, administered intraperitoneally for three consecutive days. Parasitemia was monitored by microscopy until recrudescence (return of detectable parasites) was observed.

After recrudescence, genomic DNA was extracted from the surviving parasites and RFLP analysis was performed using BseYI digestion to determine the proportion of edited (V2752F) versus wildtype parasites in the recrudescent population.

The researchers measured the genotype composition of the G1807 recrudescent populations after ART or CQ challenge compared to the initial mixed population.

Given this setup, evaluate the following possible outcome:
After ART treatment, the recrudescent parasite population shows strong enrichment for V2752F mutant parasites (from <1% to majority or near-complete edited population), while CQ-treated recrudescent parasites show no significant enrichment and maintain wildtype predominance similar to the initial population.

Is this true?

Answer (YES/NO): NO